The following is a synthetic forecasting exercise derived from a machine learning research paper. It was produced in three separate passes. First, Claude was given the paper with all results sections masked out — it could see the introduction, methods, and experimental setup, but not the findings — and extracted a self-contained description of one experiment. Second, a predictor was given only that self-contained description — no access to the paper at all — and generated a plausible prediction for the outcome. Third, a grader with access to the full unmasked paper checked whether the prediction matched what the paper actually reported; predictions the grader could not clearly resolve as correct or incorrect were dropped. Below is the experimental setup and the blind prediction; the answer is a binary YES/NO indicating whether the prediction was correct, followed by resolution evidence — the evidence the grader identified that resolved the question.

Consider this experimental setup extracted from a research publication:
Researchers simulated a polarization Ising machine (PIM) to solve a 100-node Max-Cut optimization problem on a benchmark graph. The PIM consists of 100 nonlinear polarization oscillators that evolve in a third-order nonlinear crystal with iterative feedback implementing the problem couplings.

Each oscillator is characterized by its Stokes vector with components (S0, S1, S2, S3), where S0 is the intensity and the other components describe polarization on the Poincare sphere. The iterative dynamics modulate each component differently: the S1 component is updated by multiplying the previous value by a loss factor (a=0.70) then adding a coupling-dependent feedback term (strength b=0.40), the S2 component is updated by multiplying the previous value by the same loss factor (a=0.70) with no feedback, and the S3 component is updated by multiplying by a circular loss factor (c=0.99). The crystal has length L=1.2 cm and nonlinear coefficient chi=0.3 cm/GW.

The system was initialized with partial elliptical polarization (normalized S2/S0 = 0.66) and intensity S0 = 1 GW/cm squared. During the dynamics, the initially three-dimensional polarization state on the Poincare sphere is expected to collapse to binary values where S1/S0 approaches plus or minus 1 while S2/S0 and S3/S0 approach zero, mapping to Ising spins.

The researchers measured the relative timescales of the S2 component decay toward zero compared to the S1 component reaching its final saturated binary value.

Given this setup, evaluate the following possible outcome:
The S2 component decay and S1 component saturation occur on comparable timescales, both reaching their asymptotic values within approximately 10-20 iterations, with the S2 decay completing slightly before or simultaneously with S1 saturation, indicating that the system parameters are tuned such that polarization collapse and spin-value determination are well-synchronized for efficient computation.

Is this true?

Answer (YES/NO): NO